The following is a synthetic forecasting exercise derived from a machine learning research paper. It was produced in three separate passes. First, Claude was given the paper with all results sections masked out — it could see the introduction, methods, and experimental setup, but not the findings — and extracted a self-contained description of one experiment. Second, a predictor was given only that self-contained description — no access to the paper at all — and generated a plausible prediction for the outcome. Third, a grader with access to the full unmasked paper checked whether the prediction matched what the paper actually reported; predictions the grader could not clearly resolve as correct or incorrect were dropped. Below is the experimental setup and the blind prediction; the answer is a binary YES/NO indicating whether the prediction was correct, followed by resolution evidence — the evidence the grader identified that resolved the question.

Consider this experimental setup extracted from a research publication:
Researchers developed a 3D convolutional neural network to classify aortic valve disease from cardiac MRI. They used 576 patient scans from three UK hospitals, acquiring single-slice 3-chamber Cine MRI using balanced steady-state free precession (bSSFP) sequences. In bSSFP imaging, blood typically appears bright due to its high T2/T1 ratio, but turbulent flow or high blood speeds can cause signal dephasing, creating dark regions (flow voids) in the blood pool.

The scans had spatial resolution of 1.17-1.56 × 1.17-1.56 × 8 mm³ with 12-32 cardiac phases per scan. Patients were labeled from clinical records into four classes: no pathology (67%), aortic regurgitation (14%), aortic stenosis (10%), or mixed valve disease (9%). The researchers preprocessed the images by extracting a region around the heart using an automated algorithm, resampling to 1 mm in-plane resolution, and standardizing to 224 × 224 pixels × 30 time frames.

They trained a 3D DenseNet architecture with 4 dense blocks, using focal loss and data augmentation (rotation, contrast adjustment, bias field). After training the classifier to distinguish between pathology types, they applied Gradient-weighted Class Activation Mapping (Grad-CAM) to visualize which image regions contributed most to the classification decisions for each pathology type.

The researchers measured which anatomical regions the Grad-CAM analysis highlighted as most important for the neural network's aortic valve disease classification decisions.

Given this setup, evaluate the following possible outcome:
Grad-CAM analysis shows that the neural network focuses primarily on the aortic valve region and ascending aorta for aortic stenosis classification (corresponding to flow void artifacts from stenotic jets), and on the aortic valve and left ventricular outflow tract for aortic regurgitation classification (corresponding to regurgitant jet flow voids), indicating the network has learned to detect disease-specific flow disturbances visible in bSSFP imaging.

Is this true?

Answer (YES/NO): YES